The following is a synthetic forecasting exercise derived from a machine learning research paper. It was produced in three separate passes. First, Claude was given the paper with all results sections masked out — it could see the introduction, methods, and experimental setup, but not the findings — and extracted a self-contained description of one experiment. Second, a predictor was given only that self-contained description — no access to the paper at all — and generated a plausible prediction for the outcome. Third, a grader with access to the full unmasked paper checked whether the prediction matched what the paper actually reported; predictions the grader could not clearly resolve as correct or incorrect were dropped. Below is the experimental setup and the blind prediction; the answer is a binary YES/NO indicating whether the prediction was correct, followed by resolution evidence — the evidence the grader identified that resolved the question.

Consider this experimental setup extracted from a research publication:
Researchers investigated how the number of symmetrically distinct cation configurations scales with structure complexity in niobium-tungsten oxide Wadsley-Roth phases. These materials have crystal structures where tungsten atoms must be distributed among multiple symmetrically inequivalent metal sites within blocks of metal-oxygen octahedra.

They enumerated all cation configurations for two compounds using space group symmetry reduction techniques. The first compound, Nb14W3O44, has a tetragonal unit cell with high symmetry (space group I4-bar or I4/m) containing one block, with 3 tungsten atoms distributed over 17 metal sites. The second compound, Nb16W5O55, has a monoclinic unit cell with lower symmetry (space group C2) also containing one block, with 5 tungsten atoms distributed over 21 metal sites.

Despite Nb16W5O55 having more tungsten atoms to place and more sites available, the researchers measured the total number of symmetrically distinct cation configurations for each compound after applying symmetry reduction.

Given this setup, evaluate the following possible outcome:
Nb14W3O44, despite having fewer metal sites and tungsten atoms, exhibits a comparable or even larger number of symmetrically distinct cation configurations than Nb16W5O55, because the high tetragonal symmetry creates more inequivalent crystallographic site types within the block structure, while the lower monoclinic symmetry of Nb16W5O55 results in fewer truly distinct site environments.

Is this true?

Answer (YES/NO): YES